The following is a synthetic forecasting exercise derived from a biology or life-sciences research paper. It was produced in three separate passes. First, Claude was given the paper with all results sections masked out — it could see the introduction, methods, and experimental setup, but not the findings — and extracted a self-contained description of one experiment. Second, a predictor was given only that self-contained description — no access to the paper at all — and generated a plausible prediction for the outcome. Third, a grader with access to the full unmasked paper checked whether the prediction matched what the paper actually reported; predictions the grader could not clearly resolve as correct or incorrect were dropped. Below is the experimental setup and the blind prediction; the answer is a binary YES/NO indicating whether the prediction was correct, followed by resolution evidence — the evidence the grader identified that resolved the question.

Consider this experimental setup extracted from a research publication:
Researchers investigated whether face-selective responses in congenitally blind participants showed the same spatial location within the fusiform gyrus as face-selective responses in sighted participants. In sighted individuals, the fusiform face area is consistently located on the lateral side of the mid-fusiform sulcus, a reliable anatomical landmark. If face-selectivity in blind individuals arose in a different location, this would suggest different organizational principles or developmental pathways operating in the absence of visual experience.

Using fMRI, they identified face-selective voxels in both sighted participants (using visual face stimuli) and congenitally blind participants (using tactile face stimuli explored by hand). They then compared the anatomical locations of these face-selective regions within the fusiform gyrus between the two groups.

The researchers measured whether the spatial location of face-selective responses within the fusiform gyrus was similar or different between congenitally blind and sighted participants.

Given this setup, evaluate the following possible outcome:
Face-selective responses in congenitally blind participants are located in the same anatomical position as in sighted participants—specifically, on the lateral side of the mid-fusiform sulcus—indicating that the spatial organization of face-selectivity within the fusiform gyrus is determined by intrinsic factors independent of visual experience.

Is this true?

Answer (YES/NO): YES